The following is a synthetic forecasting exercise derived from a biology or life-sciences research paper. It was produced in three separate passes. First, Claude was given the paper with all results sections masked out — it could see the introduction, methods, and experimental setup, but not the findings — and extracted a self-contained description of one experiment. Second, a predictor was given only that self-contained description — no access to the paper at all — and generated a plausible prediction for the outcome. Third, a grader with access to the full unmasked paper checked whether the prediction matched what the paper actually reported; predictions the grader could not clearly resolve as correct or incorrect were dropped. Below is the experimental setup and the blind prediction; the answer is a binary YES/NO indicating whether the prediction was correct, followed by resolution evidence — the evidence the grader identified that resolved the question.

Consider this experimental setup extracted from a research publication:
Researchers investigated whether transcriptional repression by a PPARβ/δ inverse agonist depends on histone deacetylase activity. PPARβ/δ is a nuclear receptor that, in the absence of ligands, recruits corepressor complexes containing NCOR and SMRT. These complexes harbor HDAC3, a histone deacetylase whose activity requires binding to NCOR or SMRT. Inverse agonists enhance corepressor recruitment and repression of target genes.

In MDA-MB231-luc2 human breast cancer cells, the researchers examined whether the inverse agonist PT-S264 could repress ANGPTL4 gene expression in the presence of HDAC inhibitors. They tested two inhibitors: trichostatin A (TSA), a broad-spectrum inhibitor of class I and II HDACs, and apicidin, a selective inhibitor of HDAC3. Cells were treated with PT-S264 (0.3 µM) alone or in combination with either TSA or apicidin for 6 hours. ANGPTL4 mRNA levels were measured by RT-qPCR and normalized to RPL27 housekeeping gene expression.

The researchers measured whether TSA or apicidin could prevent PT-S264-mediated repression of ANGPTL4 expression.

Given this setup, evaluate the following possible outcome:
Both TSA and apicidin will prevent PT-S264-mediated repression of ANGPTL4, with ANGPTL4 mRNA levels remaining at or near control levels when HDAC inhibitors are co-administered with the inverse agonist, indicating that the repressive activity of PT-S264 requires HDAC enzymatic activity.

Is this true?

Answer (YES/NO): NO